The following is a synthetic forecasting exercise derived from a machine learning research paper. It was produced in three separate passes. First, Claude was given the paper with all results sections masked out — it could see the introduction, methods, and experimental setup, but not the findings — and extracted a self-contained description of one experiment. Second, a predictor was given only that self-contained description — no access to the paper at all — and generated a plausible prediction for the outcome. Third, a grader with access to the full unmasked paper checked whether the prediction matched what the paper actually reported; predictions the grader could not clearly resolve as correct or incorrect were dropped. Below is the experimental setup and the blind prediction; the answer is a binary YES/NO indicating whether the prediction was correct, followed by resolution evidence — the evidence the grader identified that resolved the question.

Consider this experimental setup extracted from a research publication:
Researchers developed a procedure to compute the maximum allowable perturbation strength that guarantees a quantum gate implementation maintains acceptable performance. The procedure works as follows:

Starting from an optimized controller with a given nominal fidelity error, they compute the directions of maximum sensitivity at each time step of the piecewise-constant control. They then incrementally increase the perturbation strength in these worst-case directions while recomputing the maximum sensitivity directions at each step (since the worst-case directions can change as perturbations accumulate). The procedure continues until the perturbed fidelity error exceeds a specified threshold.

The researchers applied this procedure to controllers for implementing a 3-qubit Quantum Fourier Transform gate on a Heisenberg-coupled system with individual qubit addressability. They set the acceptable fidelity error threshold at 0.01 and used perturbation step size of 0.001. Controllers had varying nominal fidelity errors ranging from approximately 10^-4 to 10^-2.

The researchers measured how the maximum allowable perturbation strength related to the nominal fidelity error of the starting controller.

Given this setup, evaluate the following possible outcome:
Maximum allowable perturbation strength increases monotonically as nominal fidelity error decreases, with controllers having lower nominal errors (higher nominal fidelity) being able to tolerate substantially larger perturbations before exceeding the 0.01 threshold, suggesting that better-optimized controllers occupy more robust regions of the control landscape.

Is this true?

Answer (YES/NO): NO